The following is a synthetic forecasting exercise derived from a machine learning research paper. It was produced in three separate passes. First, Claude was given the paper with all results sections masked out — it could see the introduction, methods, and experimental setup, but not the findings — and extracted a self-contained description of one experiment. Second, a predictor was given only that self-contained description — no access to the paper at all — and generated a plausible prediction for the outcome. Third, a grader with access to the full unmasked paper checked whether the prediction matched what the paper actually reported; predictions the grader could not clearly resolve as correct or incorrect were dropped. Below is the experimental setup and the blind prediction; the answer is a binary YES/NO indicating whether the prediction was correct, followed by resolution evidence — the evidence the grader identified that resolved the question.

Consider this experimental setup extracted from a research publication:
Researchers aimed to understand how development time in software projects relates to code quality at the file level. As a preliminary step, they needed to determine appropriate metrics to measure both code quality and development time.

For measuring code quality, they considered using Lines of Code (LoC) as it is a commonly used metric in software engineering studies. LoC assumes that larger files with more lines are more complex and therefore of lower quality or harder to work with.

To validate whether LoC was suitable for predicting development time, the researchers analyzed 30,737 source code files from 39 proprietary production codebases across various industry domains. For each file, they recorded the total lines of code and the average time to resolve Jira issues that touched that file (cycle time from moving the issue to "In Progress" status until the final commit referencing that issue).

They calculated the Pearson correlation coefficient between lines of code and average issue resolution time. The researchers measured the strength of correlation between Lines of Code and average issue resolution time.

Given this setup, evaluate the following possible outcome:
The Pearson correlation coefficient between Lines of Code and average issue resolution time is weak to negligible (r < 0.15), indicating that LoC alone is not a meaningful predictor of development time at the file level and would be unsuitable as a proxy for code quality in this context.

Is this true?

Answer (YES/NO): YES